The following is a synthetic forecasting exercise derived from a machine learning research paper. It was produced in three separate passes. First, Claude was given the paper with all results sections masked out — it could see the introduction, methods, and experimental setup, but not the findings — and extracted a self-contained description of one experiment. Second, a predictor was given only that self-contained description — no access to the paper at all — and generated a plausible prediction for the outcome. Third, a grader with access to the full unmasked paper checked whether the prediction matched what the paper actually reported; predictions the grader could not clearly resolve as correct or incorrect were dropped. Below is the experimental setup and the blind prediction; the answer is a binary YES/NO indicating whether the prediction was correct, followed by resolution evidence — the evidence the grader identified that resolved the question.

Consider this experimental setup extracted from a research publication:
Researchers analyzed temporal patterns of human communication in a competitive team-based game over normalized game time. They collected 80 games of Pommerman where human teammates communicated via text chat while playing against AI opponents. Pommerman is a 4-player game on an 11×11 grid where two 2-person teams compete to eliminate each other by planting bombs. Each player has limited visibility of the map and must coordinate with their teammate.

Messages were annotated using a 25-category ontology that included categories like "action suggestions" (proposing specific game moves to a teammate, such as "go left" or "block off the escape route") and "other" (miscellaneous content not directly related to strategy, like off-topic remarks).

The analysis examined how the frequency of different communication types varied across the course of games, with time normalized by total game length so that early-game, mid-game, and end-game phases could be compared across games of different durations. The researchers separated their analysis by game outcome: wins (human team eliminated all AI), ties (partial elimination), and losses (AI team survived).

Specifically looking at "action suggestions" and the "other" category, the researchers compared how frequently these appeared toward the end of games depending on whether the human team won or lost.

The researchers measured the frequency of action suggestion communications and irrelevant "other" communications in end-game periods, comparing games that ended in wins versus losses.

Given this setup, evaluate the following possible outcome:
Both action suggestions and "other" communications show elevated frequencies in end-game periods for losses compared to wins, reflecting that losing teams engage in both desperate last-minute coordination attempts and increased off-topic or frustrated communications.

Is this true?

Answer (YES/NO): NO